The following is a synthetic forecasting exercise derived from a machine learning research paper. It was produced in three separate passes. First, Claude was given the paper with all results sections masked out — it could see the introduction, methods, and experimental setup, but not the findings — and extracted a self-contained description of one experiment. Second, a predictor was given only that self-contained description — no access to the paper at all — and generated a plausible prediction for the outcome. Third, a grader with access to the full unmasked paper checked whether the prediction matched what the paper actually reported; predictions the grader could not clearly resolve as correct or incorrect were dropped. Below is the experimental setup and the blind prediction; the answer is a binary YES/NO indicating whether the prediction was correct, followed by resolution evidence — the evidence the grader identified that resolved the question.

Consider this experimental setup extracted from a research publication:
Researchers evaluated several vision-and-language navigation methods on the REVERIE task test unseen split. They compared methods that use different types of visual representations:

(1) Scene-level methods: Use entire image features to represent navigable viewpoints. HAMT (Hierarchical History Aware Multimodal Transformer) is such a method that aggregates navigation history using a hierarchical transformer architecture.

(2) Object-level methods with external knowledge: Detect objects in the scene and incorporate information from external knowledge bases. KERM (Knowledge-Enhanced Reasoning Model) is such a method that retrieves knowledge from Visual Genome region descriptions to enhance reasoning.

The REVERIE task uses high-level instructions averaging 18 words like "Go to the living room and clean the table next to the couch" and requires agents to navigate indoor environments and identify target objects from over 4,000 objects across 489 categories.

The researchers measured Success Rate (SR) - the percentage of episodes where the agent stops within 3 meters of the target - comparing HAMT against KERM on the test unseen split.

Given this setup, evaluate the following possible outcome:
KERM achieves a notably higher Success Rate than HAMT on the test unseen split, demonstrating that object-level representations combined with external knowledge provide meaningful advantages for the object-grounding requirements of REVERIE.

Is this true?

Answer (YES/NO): YES